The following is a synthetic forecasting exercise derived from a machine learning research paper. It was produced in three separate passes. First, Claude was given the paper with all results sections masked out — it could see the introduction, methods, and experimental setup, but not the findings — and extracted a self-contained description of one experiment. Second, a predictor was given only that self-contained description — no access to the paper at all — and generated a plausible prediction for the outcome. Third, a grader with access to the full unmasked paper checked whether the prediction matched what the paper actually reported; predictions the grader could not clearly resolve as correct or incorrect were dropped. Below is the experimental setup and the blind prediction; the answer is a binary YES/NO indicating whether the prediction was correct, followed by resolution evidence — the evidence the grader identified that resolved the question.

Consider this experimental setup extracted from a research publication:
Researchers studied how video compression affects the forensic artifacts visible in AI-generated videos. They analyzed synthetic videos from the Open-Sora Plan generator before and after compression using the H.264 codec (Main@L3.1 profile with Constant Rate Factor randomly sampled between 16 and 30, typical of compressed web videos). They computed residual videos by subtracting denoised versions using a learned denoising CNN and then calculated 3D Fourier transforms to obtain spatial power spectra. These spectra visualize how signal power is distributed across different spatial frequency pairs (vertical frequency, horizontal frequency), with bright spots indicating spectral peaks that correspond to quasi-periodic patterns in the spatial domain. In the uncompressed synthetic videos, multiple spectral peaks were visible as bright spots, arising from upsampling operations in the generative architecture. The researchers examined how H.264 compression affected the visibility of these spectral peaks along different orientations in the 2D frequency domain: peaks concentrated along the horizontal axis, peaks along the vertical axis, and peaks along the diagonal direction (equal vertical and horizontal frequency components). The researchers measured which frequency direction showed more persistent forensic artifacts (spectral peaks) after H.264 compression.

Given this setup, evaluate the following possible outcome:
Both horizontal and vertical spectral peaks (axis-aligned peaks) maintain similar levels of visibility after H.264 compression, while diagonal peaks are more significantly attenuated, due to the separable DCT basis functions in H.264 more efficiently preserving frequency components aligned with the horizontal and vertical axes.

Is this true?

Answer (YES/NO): NO